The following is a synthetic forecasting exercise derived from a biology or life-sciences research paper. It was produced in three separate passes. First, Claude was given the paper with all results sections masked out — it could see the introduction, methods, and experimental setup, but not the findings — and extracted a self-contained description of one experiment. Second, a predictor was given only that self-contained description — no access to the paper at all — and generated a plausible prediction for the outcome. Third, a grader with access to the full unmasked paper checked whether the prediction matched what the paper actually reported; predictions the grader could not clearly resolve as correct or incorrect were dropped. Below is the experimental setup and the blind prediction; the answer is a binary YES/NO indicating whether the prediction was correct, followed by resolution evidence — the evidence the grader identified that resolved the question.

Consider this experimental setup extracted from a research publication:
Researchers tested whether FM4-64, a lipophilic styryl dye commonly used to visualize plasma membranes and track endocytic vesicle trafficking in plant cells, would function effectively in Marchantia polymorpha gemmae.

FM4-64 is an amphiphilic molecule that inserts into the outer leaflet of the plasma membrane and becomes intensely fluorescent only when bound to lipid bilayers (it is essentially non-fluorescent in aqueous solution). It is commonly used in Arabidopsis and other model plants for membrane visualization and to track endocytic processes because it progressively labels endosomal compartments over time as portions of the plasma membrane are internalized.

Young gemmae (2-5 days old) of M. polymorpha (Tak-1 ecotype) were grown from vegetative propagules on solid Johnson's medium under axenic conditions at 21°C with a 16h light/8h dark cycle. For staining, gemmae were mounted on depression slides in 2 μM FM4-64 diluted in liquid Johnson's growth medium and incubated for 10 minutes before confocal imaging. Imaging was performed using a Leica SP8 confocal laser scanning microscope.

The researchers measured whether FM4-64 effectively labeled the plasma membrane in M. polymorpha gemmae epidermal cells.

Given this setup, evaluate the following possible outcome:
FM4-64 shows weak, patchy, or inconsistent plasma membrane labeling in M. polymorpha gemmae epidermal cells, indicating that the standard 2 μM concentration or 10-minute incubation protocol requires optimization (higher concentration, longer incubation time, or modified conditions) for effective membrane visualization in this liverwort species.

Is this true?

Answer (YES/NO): NO